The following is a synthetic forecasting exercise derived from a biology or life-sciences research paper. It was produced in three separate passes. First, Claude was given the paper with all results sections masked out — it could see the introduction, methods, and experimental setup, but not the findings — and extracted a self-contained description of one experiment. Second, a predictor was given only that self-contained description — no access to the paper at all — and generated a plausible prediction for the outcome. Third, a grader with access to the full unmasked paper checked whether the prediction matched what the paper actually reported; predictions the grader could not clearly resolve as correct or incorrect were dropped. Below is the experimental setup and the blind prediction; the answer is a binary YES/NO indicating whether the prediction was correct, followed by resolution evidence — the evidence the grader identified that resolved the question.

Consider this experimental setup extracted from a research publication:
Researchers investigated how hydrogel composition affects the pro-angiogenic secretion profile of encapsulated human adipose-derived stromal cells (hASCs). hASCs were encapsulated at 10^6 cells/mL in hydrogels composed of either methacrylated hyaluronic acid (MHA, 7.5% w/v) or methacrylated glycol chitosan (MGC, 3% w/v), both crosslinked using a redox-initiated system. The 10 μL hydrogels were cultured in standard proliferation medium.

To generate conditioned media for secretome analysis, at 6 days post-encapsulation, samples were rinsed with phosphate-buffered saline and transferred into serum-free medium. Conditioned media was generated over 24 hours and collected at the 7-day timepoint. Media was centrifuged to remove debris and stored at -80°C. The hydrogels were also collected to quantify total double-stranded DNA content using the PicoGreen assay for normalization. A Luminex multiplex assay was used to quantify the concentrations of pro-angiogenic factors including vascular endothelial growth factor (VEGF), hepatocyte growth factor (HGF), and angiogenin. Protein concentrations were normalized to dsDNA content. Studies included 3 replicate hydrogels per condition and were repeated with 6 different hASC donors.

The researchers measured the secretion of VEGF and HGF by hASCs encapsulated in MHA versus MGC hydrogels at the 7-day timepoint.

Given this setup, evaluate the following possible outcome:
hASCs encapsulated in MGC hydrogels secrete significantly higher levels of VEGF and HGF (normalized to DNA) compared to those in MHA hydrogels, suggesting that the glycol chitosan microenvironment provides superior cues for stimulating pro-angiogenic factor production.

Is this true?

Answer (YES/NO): YES